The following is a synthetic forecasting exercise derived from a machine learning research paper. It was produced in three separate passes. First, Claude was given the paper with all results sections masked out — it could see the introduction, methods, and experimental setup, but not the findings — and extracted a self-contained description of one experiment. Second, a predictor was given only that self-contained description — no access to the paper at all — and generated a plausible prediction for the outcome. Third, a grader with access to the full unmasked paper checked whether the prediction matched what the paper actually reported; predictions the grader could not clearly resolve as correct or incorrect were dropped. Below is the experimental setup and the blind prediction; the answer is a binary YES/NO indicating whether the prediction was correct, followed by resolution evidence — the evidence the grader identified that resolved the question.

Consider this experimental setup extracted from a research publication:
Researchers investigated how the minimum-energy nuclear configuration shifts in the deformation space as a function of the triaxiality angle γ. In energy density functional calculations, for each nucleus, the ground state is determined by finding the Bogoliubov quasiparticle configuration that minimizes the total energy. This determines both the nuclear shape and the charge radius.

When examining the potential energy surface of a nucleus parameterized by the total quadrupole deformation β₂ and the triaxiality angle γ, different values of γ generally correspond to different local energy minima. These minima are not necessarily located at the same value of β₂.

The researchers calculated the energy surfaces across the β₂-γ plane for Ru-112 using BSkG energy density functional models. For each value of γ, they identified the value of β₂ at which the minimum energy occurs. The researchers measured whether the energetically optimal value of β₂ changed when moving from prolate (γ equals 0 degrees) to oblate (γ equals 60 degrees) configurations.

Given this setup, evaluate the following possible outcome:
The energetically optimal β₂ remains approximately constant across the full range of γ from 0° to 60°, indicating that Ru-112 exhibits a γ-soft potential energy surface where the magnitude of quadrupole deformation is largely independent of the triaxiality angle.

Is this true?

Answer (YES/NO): NO